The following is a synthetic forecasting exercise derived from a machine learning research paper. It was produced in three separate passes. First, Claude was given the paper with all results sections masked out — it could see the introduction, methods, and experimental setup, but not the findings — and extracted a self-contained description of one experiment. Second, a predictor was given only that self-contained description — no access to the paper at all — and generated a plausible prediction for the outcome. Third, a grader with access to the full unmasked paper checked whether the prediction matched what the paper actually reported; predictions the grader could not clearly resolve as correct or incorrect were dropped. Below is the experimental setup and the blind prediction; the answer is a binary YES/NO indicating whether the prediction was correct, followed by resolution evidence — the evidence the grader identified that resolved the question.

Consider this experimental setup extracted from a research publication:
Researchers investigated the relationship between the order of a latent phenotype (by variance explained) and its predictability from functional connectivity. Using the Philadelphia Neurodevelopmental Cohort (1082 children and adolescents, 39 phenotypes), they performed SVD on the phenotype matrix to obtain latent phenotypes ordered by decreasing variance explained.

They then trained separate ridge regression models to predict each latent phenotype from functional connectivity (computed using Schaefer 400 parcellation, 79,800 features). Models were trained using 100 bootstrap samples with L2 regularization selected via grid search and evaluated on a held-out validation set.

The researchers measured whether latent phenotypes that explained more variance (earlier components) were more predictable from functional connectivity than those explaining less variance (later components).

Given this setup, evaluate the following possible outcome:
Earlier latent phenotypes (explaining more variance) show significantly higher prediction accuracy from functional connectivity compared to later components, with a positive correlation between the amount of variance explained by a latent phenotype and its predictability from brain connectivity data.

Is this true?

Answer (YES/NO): NO